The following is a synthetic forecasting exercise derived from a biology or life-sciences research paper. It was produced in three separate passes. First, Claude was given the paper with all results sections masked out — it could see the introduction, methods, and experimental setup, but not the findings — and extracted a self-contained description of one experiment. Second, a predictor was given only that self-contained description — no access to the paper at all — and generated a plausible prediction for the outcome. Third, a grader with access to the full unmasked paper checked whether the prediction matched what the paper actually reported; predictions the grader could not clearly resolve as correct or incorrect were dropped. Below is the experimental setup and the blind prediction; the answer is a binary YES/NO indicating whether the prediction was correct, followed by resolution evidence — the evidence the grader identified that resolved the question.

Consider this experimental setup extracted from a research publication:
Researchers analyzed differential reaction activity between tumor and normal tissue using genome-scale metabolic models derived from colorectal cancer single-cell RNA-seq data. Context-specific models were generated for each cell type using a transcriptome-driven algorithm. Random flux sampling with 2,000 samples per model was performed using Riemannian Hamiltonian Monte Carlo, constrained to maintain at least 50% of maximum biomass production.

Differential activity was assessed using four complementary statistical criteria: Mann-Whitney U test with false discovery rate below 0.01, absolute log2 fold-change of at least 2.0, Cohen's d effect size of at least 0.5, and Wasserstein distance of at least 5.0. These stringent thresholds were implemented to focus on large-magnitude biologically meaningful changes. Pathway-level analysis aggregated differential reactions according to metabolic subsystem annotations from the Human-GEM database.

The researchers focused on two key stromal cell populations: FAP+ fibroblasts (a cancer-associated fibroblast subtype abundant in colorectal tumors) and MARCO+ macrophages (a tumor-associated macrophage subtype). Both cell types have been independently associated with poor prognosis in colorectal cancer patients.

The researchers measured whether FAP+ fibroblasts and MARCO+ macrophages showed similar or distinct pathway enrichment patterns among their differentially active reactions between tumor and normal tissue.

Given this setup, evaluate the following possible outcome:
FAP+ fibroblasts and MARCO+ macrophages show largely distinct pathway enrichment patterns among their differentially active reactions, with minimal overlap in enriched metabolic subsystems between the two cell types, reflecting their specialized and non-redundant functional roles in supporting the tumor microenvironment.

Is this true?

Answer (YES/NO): NO